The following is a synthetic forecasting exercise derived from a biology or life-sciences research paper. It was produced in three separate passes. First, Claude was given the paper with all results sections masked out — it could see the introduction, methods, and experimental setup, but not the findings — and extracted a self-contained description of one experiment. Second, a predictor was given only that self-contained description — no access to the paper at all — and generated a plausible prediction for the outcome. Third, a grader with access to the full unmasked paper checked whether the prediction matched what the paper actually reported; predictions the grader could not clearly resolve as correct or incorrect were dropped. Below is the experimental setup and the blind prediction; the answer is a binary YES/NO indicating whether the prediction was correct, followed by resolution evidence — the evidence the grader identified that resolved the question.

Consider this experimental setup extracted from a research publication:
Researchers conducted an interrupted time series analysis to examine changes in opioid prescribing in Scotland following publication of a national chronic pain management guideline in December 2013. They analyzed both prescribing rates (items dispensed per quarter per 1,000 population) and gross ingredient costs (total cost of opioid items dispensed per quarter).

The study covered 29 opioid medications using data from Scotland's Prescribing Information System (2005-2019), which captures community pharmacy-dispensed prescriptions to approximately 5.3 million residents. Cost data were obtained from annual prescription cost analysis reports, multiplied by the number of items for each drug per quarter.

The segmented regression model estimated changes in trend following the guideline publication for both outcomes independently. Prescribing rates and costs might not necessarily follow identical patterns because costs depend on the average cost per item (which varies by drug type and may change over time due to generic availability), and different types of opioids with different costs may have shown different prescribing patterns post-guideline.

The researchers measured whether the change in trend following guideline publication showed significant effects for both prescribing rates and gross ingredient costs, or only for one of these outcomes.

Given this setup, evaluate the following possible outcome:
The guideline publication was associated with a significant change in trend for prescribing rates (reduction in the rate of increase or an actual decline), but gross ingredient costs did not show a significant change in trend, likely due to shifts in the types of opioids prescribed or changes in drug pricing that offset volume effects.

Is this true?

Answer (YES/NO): NO